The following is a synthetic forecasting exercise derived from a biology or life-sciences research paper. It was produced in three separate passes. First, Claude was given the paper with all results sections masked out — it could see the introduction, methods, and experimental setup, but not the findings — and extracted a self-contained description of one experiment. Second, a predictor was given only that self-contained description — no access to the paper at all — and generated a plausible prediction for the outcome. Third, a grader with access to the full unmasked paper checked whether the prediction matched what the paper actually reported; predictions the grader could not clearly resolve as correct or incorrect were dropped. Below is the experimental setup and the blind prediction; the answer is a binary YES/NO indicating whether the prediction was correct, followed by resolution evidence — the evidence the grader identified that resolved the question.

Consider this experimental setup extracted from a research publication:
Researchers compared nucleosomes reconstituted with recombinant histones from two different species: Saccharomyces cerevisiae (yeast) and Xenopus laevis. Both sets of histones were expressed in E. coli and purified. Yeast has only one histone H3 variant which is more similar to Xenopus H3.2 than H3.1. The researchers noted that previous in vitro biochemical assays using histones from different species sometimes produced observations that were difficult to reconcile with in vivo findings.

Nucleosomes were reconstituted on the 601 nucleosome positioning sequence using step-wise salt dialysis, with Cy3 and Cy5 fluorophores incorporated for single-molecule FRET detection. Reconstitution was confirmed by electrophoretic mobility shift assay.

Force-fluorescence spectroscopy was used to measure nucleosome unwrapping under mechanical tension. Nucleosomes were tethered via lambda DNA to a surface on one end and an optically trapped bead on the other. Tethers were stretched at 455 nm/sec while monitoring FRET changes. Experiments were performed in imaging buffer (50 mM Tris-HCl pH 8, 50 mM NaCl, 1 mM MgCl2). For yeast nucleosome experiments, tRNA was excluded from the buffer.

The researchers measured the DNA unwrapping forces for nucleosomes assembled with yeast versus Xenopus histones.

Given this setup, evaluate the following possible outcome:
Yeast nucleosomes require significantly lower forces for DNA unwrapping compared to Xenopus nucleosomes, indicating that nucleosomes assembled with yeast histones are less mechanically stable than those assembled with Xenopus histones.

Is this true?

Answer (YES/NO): YES